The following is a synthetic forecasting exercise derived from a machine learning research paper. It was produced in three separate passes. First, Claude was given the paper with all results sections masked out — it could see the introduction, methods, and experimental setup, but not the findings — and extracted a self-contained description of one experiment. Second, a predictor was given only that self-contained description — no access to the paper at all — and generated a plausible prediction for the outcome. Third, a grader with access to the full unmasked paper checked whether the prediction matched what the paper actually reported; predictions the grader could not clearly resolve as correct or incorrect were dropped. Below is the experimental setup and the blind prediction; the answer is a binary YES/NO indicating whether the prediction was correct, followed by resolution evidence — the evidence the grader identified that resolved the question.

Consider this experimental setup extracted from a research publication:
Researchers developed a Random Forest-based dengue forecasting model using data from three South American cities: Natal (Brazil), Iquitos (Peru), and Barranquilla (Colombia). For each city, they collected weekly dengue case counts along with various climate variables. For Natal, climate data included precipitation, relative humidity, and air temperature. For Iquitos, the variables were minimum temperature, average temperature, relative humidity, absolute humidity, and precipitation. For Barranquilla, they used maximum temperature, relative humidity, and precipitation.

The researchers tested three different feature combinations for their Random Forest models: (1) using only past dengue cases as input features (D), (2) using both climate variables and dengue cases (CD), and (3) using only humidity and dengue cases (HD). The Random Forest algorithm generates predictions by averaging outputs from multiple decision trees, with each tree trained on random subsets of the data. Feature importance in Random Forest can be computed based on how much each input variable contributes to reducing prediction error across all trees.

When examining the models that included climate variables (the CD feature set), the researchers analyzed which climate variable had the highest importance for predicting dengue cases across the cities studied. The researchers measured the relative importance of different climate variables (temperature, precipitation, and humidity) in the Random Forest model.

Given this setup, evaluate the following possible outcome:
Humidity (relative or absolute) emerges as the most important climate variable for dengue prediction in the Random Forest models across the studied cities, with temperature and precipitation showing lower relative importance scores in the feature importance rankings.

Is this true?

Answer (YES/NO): YES